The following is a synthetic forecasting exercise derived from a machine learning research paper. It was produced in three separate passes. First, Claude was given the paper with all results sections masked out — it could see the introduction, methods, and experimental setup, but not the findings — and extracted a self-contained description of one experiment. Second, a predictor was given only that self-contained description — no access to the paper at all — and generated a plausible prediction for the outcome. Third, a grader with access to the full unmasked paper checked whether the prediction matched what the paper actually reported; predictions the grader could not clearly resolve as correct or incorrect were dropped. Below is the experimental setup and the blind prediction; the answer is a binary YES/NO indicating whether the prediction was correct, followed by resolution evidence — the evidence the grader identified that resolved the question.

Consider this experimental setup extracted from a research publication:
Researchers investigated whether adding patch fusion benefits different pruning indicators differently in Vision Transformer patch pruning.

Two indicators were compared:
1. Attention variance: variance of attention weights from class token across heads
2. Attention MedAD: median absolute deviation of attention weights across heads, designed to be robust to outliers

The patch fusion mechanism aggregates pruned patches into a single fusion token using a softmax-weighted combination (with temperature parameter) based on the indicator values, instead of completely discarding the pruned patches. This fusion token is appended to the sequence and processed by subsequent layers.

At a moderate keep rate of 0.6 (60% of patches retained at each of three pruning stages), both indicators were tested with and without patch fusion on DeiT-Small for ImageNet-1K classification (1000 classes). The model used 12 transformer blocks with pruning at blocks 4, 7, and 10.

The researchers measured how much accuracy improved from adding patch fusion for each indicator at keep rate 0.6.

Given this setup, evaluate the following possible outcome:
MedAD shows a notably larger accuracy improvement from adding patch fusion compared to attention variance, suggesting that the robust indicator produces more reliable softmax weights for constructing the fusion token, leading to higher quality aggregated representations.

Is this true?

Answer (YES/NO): NO